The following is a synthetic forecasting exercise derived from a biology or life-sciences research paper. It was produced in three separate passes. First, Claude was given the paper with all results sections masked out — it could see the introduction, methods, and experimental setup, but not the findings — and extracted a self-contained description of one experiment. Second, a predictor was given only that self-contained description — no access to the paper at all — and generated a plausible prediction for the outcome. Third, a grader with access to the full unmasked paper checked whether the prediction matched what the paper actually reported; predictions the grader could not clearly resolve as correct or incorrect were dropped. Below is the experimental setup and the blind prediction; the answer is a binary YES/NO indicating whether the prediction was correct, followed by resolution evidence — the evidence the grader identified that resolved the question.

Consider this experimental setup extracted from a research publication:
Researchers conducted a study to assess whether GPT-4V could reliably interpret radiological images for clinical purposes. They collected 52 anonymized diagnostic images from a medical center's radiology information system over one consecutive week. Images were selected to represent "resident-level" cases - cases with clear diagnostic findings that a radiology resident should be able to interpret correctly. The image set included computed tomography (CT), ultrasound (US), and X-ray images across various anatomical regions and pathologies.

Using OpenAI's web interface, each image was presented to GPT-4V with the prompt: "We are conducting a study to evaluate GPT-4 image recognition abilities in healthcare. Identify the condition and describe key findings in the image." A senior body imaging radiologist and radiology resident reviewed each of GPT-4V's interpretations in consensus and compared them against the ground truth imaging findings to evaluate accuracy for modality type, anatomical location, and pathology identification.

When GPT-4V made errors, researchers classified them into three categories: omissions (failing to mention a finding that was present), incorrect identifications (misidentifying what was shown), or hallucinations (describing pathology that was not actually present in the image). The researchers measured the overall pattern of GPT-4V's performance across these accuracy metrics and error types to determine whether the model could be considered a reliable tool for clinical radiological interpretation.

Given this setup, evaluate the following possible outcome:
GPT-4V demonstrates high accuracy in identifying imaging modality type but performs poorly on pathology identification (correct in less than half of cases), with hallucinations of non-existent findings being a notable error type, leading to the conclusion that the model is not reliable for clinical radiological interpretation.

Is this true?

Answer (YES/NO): YES